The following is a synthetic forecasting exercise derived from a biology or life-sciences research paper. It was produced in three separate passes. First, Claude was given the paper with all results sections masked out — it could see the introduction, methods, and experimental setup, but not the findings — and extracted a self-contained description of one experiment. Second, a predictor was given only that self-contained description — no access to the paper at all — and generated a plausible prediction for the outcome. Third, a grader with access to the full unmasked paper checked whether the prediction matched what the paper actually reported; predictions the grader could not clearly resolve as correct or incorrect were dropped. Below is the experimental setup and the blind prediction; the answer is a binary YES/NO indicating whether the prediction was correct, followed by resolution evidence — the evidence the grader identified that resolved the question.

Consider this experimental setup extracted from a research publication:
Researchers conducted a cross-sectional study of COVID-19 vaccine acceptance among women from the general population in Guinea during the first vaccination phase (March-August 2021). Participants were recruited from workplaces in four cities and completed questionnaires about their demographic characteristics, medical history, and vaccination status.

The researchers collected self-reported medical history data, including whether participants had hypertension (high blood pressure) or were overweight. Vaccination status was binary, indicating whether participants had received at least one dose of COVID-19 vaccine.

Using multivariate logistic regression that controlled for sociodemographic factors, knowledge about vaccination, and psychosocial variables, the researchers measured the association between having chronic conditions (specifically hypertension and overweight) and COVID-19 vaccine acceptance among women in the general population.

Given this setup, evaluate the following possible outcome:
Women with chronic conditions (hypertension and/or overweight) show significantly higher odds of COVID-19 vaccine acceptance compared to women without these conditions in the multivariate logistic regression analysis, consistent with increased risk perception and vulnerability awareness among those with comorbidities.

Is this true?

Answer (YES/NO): YES